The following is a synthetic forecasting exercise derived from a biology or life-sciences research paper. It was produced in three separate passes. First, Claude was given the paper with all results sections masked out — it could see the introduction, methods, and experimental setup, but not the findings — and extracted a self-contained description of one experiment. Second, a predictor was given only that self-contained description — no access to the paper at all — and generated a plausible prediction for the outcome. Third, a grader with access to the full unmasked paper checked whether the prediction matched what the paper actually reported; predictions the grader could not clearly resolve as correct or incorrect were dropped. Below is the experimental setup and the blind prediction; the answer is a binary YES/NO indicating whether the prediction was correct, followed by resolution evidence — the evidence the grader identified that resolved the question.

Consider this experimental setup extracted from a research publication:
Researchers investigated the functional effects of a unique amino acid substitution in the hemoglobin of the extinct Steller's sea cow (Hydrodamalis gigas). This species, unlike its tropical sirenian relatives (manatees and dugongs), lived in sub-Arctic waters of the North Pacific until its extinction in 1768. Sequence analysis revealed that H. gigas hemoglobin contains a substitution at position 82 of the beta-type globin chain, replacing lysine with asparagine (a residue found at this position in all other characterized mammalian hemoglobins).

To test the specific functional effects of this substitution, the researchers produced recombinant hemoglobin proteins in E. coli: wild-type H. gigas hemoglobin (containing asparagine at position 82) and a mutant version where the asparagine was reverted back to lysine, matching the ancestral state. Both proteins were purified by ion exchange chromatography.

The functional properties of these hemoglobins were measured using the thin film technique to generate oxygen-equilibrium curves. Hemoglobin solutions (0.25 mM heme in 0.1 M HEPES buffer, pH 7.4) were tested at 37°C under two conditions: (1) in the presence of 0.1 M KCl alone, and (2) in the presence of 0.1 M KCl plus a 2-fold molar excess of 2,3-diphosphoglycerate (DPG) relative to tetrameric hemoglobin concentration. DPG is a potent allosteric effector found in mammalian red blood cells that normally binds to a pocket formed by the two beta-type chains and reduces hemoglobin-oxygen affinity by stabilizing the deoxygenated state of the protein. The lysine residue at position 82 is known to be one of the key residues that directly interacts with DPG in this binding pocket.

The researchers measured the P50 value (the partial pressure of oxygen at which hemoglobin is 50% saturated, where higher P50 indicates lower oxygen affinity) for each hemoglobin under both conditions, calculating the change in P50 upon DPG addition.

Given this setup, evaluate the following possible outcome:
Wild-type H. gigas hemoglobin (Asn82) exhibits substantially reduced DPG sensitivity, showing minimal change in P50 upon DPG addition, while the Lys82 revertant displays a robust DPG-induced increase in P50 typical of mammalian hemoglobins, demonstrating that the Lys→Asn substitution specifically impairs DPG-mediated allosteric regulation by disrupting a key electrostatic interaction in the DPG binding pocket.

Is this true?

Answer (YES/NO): YES